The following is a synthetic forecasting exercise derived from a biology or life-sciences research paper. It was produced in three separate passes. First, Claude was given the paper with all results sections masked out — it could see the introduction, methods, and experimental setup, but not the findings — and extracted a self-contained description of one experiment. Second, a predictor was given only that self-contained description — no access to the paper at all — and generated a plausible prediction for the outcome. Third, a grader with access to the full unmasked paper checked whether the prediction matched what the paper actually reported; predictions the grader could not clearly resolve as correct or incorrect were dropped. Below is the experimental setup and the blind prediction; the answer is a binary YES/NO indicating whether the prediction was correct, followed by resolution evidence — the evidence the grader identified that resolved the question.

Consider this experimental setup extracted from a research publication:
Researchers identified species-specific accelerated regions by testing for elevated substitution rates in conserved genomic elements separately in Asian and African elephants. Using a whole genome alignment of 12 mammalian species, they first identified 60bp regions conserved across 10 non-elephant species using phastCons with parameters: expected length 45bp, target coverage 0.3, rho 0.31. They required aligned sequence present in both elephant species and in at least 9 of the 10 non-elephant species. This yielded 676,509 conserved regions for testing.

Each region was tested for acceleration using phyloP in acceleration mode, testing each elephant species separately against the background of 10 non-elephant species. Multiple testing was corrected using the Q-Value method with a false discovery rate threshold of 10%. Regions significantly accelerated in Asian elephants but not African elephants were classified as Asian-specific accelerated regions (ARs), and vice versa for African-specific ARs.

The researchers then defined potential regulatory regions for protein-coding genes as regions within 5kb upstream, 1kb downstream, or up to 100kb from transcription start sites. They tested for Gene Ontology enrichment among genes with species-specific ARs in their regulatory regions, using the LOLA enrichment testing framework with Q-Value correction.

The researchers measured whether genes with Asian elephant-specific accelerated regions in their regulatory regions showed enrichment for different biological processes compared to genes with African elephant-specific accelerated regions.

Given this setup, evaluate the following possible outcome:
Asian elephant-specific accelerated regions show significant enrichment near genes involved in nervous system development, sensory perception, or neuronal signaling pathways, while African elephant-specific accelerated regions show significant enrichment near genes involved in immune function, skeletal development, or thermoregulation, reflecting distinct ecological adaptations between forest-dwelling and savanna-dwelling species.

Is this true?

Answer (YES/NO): NO